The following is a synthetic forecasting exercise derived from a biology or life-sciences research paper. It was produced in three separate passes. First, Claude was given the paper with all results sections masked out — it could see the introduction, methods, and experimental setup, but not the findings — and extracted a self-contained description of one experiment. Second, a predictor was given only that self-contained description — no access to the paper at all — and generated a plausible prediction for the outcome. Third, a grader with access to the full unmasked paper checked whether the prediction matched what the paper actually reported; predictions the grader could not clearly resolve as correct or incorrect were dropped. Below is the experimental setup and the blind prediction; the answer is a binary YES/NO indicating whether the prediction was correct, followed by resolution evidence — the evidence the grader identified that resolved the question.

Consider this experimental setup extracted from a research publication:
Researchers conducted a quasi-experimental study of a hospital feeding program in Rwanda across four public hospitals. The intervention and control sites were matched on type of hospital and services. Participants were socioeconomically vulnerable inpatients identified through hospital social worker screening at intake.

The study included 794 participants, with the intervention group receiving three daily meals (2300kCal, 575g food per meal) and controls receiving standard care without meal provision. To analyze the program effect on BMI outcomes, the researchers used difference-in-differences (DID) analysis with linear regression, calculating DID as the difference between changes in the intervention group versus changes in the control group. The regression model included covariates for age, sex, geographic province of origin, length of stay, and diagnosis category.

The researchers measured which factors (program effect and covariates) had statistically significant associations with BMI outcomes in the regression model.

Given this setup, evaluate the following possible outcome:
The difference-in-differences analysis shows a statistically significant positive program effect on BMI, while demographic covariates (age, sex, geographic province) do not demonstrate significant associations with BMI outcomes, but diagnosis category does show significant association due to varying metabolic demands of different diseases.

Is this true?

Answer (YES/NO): NO